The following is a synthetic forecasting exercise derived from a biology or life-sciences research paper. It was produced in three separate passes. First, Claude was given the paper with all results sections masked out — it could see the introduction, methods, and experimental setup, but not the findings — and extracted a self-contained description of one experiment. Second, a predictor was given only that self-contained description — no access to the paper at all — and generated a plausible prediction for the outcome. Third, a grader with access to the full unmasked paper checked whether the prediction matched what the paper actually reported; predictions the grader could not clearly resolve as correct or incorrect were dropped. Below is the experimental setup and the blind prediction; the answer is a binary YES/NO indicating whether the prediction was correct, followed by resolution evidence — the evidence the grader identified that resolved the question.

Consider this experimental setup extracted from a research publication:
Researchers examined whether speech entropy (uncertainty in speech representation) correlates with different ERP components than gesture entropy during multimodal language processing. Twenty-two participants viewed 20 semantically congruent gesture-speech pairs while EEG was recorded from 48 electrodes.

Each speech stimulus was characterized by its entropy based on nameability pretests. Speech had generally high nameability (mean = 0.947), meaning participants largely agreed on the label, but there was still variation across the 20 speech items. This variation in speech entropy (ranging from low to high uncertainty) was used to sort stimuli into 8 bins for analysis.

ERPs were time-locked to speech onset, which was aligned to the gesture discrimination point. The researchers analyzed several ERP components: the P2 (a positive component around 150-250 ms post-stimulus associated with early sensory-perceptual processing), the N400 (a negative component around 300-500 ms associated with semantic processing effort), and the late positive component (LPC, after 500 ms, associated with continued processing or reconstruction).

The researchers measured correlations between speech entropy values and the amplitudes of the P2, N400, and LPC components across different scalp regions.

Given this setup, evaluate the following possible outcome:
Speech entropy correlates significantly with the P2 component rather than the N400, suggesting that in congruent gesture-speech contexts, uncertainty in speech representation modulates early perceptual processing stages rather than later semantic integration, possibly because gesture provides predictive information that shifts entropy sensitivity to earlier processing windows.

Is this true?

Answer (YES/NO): NO